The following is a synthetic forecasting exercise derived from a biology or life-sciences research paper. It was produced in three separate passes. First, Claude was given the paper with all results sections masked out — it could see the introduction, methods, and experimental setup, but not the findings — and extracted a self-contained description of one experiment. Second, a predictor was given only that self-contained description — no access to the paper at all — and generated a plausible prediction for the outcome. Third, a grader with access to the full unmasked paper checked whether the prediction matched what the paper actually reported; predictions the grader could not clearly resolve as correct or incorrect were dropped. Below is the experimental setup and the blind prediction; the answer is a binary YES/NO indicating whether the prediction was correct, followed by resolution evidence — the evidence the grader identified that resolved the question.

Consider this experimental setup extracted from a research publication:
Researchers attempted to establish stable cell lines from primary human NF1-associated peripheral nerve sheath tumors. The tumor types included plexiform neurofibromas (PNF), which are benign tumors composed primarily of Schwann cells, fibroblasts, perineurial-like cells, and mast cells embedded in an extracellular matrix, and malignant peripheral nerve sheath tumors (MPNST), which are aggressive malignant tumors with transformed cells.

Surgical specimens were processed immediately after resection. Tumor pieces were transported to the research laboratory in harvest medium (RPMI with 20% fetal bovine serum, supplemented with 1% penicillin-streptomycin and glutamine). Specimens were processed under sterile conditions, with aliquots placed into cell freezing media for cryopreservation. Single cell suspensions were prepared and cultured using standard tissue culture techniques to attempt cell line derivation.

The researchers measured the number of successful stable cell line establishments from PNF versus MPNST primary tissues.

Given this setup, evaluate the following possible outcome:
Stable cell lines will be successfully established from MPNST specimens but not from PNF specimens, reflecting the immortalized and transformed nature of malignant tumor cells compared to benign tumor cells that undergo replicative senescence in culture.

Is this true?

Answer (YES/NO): NO